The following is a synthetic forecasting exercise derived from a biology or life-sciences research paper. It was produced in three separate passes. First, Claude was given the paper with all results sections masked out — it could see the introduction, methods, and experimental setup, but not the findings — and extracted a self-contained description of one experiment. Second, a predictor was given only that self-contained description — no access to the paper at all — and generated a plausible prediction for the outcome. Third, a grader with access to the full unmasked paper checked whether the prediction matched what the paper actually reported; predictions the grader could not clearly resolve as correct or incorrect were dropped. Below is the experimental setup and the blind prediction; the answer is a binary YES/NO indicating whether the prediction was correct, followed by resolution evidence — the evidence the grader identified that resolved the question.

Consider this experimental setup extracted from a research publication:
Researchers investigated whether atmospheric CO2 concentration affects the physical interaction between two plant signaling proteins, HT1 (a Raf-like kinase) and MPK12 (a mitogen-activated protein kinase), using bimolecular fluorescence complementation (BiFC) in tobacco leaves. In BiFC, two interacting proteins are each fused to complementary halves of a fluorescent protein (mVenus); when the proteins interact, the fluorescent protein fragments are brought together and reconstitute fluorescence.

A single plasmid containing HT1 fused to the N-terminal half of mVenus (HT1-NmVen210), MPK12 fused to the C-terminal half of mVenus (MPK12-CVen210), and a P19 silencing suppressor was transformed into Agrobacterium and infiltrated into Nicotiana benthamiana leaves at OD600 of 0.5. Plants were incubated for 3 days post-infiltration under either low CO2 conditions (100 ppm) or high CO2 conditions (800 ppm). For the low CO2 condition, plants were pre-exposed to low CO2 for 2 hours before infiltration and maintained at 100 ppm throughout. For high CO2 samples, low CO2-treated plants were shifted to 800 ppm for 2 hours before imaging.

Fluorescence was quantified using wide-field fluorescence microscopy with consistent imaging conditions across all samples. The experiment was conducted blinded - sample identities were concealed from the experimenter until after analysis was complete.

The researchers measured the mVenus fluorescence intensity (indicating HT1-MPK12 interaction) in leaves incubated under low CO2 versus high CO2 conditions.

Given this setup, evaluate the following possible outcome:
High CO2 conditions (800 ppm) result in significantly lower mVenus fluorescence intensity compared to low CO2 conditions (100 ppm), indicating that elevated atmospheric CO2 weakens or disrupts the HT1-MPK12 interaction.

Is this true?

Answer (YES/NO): NO